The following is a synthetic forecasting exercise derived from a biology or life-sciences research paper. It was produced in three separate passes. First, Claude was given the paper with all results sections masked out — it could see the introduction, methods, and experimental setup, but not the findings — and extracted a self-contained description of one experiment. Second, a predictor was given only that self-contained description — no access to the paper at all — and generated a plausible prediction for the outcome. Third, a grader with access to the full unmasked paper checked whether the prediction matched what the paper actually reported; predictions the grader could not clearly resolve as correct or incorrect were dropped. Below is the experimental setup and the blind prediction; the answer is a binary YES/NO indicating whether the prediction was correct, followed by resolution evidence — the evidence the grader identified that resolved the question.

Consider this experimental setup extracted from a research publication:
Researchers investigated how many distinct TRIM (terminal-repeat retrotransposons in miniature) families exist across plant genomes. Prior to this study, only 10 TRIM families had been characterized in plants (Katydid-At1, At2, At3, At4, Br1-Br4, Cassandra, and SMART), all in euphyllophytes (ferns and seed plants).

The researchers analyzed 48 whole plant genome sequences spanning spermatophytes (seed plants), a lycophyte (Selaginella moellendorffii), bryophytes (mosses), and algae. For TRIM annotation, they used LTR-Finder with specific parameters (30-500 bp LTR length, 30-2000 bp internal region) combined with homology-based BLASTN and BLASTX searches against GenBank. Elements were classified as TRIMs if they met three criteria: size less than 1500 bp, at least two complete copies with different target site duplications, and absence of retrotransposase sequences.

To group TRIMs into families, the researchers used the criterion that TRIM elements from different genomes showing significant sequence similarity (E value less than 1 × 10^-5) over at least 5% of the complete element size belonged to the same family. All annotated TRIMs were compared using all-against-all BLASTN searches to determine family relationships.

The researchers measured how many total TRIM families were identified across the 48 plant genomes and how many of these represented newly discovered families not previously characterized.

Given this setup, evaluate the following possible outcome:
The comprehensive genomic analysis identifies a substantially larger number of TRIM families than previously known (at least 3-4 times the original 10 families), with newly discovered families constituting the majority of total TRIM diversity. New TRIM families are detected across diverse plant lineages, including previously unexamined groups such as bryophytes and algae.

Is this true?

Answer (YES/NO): NO